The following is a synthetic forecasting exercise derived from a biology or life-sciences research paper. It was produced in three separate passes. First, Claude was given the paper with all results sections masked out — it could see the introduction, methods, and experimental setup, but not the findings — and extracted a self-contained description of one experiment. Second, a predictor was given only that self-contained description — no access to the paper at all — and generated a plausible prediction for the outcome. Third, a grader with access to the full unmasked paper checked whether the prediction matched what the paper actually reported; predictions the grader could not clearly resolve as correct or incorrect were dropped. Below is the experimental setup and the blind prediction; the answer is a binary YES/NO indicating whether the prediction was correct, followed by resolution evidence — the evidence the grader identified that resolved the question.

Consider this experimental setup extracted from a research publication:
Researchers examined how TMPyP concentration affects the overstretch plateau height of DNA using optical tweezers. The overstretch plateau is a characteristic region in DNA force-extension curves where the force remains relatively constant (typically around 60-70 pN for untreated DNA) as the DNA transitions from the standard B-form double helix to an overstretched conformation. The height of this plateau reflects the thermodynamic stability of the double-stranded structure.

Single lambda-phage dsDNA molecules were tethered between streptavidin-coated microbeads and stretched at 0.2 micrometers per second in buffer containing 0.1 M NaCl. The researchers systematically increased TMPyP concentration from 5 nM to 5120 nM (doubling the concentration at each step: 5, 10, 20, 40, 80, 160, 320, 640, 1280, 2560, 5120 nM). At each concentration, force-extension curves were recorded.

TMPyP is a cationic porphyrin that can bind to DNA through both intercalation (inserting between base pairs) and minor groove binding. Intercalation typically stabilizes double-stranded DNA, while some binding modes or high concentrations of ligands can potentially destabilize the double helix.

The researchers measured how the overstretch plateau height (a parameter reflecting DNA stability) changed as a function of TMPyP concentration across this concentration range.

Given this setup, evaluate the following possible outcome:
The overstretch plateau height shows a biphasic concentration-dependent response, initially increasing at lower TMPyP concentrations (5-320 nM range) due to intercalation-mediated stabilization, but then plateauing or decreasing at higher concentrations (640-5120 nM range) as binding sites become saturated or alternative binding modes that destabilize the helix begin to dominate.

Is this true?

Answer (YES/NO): NO